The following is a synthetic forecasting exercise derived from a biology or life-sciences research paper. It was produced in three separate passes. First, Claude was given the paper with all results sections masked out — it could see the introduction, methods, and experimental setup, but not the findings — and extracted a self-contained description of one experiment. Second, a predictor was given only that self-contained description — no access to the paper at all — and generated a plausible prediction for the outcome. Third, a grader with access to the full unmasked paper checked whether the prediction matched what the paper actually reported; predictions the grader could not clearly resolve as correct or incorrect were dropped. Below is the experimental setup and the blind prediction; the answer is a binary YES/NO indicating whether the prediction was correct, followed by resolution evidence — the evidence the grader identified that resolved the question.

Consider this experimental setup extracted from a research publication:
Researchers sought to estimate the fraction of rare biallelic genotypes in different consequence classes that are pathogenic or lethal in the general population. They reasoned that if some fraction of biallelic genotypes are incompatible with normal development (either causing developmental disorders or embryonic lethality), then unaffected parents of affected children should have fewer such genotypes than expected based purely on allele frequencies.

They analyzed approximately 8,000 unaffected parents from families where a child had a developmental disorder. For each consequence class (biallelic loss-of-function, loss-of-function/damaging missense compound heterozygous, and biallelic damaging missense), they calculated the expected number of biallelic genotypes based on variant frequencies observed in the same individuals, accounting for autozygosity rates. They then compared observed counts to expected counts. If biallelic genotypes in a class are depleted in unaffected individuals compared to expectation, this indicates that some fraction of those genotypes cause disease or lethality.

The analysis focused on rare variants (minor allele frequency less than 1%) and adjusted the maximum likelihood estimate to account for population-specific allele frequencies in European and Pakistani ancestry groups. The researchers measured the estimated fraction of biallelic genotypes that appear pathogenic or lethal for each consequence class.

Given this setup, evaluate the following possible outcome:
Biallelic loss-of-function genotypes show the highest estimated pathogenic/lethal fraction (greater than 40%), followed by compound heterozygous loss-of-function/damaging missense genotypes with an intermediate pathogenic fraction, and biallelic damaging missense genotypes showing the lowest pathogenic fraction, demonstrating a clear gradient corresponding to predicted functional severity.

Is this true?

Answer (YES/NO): NO